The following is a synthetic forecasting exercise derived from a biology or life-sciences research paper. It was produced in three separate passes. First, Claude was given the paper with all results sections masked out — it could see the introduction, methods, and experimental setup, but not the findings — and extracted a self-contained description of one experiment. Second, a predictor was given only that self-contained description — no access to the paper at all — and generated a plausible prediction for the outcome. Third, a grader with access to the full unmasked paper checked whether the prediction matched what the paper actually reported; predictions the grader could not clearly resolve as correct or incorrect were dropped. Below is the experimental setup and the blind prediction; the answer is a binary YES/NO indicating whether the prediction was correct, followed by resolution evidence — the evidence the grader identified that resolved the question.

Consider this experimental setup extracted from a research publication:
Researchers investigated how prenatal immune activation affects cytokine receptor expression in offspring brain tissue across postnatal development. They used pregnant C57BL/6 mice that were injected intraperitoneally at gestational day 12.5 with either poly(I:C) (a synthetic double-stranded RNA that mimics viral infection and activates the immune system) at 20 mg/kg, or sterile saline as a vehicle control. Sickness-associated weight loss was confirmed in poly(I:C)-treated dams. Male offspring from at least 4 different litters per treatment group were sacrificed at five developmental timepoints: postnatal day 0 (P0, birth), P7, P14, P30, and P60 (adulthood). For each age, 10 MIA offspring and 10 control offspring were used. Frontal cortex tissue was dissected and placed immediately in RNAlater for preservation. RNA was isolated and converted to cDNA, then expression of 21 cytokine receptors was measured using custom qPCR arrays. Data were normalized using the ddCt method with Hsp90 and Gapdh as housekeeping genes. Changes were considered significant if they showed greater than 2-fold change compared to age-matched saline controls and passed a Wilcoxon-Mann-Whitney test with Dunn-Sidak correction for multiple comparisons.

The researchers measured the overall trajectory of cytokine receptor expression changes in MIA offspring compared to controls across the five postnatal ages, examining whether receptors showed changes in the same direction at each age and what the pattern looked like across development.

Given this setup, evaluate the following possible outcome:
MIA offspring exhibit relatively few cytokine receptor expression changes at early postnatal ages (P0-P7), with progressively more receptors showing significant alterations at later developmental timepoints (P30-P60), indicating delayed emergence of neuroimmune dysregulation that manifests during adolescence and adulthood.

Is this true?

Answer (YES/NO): NO